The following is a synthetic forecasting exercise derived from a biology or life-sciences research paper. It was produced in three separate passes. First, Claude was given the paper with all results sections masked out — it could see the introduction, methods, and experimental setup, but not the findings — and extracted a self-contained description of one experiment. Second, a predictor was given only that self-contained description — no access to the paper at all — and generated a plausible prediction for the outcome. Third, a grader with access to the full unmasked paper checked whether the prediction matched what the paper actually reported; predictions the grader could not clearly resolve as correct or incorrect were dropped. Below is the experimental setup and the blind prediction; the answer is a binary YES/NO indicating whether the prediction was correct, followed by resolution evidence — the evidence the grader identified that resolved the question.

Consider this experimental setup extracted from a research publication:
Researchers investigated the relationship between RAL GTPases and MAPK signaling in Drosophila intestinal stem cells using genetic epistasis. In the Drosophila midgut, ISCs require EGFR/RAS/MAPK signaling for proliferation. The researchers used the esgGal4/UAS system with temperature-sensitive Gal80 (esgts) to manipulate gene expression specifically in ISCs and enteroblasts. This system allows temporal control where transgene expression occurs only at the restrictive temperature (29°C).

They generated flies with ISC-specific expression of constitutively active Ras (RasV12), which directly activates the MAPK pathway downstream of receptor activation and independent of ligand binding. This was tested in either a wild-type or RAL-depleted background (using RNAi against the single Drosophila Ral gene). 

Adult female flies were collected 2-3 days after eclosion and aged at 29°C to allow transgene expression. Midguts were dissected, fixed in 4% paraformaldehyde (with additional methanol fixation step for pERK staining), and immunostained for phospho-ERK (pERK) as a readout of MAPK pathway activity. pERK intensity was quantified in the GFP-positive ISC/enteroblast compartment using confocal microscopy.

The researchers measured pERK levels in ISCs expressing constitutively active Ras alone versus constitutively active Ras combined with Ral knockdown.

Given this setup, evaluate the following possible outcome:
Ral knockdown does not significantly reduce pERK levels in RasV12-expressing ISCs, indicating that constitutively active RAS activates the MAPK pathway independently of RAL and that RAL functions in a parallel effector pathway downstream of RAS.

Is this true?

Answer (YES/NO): NO